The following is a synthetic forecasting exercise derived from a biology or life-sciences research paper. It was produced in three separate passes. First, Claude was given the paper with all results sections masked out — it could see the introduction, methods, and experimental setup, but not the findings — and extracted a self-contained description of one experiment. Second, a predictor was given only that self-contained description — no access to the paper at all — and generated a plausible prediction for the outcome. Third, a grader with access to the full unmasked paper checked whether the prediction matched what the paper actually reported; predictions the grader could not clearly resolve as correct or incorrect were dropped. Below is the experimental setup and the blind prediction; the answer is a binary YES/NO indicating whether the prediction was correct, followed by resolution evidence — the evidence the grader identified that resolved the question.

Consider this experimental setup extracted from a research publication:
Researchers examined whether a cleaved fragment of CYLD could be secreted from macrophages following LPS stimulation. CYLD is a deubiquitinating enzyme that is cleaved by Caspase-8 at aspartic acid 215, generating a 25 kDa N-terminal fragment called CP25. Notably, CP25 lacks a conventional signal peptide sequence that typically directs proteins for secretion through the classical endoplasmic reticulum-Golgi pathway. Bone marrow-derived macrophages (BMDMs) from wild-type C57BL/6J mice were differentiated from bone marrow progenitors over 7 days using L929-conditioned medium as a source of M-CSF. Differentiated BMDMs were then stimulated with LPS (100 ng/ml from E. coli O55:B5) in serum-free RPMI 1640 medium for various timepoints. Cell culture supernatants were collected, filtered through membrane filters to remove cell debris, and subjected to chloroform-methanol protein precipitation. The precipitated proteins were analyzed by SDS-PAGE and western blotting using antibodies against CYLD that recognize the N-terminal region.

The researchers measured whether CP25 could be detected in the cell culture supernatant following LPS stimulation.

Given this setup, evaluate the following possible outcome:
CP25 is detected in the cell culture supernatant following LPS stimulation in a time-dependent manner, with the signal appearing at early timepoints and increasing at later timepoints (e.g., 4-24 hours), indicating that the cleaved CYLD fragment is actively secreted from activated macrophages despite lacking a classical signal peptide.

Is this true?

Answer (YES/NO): YES